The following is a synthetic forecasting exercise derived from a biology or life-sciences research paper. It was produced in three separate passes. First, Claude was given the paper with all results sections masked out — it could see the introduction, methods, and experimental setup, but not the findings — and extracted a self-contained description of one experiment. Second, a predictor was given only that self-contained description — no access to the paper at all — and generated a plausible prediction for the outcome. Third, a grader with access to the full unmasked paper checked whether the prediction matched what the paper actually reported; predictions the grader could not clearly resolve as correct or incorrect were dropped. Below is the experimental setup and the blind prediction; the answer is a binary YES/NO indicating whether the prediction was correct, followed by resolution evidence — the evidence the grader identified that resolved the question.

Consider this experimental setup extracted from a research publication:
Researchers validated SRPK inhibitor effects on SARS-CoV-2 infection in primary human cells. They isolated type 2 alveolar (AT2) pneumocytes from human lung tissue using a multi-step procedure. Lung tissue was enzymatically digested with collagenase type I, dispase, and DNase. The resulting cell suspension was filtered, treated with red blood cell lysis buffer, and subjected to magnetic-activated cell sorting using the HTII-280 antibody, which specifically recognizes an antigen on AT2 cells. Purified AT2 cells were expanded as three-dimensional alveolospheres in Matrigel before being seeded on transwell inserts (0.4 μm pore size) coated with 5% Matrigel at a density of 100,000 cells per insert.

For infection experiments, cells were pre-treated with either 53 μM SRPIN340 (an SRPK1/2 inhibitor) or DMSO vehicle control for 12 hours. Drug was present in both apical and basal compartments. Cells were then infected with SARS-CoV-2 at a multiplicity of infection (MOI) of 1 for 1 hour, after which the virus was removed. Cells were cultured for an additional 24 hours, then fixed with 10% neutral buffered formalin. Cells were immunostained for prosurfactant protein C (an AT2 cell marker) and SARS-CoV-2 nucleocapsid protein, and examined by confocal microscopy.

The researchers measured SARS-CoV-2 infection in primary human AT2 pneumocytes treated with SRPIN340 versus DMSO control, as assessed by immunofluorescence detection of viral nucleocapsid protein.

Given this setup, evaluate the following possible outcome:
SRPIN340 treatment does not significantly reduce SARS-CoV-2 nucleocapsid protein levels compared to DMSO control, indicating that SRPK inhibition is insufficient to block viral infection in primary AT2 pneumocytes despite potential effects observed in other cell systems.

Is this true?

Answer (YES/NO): NO